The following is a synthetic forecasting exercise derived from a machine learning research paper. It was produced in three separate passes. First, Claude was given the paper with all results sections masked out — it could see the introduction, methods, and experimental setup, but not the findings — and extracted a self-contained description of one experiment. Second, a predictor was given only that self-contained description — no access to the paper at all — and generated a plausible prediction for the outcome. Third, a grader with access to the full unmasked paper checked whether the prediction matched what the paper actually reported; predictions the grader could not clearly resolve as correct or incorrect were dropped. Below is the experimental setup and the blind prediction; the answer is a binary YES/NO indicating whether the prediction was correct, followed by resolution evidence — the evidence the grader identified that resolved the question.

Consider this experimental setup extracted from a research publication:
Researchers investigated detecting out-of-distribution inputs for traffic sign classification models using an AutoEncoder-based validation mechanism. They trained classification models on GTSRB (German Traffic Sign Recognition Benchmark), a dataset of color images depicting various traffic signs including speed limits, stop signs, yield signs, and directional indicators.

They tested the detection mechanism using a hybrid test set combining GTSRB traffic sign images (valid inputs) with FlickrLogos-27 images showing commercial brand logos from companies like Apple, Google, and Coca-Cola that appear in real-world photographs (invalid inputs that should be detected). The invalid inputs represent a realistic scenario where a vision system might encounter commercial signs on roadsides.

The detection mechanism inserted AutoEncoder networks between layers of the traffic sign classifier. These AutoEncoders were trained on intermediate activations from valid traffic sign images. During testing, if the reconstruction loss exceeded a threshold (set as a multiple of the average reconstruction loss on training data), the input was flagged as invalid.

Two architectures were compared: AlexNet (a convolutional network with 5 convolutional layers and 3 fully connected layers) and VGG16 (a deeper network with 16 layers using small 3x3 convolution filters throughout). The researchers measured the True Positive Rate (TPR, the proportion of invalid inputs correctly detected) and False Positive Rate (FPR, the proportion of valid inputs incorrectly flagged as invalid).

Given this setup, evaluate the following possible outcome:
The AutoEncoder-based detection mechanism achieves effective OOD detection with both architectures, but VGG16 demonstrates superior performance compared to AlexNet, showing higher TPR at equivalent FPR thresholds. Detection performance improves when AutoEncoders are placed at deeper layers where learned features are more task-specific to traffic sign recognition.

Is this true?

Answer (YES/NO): NO